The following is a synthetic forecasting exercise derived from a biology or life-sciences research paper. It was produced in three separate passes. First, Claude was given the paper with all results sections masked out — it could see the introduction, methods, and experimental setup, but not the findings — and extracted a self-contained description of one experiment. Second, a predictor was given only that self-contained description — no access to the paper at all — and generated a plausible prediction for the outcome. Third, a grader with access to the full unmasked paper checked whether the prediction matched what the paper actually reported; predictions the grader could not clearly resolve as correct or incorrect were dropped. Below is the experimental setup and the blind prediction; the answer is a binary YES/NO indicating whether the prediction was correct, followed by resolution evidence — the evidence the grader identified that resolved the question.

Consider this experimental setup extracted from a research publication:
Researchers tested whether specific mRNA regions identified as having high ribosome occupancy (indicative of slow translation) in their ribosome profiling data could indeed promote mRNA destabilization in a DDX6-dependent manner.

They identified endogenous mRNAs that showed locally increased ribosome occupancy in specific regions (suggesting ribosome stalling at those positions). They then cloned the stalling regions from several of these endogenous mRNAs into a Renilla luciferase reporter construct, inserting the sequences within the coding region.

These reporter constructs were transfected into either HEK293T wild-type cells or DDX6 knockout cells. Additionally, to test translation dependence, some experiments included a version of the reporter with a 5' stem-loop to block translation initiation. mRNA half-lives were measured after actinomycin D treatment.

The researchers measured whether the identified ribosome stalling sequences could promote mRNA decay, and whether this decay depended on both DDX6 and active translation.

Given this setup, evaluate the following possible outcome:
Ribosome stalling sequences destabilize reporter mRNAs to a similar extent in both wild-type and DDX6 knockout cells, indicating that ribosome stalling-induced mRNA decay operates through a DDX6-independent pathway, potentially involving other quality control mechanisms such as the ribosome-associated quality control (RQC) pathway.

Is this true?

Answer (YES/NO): NO